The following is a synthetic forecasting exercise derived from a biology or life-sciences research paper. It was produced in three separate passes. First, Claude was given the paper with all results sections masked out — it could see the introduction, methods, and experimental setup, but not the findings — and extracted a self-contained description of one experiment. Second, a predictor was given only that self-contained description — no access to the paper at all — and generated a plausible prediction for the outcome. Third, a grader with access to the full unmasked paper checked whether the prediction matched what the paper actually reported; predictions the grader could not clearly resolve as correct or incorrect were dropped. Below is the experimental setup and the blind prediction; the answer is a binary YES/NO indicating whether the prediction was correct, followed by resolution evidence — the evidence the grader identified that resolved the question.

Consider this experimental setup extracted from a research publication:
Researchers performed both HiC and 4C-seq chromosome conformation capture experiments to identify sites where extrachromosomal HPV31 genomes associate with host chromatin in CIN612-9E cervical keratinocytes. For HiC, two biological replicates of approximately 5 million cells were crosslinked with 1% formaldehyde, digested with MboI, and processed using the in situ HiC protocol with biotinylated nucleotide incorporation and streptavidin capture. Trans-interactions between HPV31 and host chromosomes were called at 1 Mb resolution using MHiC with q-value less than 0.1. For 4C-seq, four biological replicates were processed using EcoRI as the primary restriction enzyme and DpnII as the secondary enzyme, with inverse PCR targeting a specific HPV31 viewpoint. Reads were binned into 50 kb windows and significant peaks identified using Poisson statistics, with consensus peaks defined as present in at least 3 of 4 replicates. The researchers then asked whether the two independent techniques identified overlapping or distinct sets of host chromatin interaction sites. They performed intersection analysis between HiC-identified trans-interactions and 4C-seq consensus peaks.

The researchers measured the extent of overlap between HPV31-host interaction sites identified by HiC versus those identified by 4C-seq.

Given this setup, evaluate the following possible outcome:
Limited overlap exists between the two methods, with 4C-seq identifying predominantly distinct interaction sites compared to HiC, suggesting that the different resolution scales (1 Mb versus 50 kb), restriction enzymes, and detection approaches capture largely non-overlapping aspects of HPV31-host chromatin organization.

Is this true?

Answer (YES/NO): NO